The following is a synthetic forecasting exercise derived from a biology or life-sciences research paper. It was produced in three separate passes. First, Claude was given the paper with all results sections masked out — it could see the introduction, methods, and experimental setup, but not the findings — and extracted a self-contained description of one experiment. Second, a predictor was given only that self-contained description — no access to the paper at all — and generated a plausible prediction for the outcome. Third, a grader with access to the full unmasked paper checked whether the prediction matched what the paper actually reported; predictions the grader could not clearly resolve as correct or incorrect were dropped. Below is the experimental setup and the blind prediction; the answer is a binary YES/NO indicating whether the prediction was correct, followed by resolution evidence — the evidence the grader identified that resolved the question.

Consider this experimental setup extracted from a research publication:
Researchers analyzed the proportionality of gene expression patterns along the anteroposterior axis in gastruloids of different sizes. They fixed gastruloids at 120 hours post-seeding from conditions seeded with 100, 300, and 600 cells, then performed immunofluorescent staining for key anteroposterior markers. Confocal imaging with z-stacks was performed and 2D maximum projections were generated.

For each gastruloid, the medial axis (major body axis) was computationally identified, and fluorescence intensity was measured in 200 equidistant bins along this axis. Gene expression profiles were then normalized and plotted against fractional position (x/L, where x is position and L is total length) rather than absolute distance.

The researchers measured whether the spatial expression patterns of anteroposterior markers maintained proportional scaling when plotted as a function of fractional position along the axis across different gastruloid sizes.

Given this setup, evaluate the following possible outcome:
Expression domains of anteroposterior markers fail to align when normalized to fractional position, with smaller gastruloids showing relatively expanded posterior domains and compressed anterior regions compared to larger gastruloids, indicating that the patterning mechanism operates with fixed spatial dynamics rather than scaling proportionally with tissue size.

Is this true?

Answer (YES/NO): NO